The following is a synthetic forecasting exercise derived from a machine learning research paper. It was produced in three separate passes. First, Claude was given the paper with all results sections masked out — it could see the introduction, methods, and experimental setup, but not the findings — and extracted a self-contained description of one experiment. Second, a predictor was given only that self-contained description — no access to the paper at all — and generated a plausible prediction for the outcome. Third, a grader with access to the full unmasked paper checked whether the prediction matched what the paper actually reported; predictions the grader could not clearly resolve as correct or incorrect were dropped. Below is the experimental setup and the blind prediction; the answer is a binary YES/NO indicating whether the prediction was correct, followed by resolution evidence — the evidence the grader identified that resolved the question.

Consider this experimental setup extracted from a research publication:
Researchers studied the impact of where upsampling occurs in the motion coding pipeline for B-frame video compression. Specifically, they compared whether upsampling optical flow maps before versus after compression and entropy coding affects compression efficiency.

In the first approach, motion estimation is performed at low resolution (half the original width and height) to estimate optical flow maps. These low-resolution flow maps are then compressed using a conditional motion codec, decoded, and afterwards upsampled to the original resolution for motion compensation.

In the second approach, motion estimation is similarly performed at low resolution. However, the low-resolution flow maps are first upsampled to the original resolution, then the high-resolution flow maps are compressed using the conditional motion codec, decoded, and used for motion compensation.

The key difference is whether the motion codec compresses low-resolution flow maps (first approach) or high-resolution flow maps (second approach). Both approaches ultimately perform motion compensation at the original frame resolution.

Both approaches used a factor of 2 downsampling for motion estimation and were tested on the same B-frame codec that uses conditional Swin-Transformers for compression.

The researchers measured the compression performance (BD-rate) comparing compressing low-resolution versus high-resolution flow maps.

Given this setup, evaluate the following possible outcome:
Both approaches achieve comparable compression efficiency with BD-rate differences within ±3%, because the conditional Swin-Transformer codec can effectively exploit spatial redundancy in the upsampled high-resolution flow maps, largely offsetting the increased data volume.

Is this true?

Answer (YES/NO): NO